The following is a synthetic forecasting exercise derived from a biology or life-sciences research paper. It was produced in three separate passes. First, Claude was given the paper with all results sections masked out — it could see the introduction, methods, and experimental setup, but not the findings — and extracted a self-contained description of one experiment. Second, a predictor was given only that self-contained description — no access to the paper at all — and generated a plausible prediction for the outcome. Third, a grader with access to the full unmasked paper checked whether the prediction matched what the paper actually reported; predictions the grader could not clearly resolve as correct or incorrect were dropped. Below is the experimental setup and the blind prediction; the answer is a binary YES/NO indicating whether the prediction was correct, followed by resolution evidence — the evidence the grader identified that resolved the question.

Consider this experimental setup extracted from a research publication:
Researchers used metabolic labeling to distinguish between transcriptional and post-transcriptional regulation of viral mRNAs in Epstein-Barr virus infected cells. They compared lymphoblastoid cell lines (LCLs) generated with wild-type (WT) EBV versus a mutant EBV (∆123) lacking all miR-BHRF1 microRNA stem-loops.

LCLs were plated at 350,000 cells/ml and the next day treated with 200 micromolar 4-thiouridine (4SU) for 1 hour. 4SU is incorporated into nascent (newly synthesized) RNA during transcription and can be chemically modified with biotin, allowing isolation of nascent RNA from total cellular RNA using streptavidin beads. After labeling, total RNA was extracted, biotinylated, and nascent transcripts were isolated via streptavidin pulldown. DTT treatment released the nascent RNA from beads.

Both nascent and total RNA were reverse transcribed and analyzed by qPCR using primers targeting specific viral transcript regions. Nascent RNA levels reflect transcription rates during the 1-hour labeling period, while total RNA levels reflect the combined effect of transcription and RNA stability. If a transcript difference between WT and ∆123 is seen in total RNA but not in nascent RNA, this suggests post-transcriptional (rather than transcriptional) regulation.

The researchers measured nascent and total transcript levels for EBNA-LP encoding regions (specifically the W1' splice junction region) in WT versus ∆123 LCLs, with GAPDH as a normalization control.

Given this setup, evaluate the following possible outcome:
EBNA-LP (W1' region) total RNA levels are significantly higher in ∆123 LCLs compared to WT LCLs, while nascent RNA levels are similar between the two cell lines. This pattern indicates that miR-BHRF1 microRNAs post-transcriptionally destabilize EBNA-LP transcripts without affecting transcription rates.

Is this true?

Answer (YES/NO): NO